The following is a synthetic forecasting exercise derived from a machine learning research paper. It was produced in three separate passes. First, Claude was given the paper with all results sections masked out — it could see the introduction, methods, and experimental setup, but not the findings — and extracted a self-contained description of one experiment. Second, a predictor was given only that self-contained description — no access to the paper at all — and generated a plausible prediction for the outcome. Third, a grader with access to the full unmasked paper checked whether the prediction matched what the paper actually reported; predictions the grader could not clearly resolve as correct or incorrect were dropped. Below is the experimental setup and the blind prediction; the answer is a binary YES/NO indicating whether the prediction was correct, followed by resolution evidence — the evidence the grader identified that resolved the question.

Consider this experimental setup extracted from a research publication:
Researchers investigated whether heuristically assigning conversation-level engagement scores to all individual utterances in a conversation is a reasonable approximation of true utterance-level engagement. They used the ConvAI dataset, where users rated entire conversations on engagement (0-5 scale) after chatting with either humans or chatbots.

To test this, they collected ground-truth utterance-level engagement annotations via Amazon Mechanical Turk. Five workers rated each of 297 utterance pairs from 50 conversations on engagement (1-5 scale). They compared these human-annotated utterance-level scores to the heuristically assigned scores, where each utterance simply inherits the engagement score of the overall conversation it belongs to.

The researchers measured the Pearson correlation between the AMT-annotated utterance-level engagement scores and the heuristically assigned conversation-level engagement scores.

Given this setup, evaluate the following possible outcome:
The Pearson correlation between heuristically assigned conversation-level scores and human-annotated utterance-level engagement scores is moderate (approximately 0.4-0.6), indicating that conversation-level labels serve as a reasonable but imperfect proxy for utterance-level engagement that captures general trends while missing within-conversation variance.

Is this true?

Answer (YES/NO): YES